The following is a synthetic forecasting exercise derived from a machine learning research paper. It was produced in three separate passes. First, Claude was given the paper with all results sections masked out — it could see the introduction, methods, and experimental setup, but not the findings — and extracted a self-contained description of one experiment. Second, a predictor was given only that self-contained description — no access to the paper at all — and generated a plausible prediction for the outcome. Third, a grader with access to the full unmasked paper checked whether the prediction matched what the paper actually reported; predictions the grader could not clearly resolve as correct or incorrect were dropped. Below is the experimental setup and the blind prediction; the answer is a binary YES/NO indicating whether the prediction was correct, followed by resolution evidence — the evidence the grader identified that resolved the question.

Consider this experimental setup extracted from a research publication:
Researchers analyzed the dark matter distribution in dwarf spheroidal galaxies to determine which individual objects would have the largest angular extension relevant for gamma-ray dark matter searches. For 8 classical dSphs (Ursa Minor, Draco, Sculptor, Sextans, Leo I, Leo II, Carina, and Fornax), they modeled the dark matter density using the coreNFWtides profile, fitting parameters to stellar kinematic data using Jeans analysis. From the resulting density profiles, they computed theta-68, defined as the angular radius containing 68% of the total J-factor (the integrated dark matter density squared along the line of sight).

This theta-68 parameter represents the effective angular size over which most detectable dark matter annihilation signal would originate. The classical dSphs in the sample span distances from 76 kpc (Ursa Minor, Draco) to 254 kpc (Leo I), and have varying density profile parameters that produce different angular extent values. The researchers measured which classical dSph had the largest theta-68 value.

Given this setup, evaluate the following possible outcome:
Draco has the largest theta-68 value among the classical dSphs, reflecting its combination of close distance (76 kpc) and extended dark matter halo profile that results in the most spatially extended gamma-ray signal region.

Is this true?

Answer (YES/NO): NO